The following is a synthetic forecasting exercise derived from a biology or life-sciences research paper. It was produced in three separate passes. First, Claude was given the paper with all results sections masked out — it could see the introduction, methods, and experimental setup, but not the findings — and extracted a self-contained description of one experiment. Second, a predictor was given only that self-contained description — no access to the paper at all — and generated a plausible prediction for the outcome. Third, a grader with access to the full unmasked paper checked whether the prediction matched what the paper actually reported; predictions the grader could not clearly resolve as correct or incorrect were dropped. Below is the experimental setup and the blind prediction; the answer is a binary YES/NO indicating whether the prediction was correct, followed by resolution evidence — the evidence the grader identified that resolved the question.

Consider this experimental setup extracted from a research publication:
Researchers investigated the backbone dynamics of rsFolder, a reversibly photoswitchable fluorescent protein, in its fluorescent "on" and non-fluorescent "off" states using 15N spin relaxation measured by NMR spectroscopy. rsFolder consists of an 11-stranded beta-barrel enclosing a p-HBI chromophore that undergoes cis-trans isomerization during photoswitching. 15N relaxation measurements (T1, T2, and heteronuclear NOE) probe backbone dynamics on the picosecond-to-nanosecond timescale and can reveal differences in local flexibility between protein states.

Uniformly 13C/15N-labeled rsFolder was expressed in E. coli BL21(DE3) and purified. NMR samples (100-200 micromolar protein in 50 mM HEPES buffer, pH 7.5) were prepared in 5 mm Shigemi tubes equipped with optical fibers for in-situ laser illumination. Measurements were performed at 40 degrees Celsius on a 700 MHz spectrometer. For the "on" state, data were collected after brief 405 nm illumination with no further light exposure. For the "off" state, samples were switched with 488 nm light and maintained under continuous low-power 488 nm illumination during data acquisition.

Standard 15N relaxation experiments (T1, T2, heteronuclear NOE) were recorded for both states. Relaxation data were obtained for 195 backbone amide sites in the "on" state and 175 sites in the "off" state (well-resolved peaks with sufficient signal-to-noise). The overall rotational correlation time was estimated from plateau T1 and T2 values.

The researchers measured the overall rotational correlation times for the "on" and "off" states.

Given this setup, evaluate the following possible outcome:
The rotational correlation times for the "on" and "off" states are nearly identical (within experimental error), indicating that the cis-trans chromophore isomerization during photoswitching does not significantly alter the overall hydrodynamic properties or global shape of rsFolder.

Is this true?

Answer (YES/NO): YES